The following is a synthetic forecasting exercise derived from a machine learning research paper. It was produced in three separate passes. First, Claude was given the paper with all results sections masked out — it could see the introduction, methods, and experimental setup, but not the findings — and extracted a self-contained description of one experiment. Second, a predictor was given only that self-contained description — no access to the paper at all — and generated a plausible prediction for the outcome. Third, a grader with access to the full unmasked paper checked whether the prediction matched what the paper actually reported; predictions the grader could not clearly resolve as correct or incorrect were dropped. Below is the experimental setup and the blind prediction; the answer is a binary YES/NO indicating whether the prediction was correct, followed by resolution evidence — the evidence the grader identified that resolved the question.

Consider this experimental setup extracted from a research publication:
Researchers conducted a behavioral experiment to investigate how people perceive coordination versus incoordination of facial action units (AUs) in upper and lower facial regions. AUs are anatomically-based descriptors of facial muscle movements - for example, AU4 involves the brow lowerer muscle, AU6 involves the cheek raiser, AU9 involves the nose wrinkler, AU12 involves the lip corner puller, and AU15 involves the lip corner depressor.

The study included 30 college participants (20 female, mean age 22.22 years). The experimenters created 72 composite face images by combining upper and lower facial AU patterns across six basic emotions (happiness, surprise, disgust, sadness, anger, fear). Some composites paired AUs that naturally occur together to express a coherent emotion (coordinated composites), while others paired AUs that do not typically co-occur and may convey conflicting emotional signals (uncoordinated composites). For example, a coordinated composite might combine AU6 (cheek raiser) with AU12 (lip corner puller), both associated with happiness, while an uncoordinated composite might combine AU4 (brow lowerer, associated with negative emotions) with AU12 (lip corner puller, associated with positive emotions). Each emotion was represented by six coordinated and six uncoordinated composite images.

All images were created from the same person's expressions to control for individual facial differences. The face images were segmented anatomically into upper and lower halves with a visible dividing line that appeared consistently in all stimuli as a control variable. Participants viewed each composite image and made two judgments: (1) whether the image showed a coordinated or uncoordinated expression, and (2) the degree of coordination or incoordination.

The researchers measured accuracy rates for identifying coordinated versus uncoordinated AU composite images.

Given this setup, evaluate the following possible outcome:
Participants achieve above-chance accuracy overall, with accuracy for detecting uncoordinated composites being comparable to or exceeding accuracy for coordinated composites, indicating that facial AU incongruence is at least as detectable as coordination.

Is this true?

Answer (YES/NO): NO